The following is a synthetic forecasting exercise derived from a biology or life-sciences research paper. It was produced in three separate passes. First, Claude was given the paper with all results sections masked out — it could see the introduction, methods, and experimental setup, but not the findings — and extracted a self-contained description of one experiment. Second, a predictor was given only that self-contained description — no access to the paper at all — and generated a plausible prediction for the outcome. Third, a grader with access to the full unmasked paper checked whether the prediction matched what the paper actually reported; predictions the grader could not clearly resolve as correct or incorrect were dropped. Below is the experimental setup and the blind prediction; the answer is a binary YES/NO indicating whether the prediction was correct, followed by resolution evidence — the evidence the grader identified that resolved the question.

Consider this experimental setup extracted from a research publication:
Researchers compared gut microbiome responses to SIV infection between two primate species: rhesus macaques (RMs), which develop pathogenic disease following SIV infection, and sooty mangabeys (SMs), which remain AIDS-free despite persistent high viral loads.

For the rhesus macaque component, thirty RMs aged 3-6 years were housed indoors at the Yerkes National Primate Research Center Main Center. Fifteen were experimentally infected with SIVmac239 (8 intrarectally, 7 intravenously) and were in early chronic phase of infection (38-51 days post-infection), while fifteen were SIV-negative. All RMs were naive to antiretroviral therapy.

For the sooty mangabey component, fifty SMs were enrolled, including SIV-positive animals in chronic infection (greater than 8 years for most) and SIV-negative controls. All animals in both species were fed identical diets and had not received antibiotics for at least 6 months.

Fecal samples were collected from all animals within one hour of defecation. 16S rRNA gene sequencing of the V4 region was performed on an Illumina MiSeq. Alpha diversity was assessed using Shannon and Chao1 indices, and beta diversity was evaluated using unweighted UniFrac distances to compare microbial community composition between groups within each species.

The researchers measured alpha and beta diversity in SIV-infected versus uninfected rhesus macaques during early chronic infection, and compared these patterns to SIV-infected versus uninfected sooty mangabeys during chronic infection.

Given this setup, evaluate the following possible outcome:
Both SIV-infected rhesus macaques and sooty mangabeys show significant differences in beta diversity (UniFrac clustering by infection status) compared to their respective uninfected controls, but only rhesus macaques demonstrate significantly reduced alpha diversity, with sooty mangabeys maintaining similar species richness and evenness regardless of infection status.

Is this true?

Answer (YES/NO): NO